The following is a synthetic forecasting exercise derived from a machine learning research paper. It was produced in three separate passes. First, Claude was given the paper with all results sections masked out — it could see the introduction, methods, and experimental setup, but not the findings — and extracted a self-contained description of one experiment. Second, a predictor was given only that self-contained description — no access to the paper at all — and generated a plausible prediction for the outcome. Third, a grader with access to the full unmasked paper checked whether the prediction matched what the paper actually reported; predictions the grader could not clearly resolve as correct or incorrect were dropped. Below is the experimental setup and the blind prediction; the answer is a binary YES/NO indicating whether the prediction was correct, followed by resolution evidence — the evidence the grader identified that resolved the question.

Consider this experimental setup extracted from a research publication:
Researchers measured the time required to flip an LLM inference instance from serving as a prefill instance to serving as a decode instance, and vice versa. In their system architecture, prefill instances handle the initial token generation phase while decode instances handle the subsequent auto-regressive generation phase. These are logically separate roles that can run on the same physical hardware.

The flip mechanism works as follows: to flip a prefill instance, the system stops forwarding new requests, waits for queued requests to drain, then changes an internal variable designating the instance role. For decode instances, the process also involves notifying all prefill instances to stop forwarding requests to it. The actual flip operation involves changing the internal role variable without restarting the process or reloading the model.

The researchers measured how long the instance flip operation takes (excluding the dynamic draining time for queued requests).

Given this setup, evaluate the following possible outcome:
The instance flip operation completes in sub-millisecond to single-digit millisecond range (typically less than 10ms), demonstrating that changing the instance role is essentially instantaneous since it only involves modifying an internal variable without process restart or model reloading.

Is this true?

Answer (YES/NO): YES